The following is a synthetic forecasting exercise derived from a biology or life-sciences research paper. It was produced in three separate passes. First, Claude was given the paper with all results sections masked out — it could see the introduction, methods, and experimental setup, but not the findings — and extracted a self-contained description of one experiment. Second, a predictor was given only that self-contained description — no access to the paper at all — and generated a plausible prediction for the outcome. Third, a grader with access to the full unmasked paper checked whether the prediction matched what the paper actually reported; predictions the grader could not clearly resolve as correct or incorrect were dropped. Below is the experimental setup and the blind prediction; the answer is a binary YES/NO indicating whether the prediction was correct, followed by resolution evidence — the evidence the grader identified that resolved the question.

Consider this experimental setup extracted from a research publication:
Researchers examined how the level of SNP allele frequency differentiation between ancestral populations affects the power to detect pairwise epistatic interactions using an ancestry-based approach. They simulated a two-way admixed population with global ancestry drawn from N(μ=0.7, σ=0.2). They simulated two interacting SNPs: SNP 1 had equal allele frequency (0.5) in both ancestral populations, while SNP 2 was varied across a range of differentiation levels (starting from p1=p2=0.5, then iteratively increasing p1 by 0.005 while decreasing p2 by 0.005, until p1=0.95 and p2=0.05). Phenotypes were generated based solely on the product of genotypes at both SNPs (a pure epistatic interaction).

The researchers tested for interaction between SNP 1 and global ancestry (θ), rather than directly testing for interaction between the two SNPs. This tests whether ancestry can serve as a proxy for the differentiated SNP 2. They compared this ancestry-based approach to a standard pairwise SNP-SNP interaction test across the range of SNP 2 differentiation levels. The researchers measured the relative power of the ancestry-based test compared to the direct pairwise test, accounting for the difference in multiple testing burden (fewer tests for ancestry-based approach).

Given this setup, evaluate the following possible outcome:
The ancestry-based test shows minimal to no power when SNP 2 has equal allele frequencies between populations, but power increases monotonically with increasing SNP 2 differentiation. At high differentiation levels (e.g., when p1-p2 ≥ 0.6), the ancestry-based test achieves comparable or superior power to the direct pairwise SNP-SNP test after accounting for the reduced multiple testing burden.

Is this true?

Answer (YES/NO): NO